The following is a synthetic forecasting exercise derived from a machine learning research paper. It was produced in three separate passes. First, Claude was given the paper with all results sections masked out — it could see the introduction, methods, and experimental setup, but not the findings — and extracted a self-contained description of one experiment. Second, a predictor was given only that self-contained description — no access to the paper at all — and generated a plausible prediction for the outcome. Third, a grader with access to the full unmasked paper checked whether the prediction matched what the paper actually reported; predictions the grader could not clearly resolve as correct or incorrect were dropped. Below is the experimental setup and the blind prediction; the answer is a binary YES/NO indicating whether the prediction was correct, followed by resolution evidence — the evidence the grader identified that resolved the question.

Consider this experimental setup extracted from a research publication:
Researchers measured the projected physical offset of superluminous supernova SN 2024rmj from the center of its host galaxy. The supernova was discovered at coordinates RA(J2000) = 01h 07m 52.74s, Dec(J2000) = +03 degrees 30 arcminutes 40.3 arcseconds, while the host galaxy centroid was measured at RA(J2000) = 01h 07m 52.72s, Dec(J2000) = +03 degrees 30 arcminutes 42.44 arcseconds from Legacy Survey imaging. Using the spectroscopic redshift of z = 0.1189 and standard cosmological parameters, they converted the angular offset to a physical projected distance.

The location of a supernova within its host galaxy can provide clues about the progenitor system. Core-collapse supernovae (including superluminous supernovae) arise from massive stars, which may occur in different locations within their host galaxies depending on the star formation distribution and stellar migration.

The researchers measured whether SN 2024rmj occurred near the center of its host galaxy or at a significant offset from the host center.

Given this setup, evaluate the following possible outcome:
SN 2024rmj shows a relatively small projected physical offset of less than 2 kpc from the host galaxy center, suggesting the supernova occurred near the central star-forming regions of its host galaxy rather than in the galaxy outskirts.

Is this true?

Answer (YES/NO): NO